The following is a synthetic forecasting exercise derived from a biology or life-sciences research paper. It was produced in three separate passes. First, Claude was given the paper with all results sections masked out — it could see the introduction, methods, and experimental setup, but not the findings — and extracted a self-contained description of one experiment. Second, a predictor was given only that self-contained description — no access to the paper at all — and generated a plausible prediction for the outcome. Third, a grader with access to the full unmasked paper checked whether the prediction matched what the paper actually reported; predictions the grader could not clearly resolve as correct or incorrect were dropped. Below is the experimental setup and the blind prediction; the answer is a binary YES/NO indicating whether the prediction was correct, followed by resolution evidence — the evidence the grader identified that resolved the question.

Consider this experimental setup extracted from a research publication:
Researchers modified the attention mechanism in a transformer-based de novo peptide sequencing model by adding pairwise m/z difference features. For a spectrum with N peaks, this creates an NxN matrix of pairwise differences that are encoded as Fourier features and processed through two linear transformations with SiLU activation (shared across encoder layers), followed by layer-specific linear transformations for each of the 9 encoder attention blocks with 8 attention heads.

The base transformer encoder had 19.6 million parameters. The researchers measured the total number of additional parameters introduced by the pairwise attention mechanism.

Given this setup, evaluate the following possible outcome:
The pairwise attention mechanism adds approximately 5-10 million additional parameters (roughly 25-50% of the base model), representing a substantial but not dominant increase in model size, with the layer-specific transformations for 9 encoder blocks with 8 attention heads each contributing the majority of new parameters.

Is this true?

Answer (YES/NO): NO